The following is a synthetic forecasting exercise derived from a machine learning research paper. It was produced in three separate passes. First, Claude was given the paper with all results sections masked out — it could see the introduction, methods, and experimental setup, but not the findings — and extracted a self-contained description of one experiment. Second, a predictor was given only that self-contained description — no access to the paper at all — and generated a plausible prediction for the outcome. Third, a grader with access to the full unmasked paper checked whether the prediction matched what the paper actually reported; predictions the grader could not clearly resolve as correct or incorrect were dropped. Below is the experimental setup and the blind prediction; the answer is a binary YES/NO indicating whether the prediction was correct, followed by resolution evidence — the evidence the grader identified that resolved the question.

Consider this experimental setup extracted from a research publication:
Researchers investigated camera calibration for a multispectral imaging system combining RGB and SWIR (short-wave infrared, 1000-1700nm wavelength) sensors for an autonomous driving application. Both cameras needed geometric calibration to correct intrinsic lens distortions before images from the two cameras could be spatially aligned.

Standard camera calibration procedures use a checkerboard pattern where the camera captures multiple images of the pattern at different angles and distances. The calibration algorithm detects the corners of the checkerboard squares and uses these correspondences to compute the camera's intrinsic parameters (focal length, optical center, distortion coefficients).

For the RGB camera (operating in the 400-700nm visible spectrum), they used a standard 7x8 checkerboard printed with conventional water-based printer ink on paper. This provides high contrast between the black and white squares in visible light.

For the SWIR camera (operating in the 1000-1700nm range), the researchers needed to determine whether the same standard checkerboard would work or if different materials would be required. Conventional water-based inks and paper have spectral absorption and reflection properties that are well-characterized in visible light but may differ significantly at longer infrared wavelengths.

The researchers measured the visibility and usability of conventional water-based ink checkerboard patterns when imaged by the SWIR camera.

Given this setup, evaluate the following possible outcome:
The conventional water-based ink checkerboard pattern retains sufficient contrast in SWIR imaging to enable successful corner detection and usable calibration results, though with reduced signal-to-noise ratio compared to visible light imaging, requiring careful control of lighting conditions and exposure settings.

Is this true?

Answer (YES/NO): NO